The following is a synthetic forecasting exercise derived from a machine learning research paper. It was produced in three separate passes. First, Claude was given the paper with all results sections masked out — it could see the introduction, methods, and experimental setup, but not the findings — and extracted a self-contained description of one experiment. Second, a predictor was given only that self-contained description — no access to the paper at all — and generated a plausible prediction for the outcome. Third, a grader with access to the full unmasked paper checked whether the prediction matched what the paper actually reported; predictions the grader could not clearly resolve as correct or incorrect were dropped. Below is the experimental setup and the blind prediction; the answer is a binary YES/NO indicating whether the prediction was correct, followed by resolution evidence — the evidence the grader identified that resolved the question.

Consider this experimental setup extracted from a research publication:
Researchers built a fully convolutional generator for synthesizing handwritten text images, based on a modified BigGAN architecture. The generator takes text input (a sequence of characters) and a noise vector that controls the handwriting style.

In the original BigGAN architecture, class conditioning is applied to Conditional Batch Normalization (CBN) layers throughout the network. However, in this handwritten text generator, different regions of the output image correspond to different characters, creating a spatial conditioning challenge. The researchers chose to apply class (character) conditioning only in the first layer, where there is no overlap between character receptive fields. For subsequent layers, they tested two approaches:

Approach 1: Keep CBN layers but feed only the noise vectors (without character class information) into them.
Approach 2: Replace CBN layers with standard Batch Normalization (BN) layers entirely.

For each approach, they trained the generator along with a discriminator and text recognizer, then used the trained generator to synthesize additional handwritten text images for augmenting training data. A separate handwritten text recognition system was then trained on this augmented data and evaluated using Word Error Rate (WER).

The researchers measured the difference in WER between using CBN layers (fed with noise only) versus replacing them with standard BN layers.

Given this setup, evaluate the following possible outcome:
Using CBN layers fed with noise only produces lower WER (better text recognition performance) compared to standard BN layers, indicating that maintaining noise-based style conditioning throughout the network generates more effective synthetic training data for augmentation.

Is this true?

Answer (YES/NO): YES